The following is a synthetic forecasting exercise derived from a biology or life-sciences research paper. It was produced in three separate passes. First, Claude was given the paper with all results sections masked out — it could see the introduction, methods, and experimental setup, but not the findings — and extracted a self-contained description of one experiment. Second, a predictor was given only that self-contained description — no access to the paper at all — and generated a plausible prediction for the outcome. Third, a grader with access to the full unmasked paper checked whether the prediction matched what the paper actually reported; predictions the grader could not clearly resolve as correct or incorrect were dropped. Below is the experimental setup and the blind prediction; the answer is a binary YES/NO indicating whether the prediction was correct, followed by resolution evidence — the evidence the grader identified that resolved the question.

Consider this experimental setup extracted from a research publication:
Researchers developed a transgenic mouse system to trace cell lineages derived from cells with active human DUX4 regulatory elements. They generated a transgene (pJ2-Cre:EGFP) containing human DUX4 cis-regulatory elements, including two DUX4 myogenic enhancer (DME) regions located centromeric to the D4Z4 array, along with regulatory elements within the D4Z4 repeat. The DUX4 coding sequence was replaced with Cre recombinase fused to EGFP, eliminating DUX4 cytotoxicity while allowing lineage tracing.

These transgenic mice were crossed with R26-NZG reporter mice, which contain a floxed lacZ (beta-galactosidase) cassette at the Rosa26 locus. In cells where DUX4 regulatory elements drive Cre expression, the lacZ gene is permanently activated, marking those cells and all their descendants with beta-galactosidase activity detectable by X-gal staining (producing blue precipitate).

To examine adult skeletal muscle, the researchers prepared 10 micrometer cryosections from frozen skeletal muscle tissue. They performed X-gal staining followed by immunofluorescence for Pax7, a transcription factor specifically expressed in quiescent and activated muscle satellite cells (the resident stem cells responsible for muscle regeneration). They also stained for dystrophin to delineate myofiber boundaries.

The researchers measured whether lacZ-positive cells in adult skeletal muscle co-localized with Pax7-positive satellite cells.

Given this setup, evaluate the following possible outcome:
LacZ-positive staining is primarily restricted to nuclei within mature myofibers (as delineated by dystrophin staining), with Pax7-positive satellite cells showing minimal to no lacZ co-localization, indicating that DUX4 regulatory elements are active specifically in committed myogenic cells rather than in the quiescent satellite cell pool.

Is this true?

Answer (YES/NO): NO